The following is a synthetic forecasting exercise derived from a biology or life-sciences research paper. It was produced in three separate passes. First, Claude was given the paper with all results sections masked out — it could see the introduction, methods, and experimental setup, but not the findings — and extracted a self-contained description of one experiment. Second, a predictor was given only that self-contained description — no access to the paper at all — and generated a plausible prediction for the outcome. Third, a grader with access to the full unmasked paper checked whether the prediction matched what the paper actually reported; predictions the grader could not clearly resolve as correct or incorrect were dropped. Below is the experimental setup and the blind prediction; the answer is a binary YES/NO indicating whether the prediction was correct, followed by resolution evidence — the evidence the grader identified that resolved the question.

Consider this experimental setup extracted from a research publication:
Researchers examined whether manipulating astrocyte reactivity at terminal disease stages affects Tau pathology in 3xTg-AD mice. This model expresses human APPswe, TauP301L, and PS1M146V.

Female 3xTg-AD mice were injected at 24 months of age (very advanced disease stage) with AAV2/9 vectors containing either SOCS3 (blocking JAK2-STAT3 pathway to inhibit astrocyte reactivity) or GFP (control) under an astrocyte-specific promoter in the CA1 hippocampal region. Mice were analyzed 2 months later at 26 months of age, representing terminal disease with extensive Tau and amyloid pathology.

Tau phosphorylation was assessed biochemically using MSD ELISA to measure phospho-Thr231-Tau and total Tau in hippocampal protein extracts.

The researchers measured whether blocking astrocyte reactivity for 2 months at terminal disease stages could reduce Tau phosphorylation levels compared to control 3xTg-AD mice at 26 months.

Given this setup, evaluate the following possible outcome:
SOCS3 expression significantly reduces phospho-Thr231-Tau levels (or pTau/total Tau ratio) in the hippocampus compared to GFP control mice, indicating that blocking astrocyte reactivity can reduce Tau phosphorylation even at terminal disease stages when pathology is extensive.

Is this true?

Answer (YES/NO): NO